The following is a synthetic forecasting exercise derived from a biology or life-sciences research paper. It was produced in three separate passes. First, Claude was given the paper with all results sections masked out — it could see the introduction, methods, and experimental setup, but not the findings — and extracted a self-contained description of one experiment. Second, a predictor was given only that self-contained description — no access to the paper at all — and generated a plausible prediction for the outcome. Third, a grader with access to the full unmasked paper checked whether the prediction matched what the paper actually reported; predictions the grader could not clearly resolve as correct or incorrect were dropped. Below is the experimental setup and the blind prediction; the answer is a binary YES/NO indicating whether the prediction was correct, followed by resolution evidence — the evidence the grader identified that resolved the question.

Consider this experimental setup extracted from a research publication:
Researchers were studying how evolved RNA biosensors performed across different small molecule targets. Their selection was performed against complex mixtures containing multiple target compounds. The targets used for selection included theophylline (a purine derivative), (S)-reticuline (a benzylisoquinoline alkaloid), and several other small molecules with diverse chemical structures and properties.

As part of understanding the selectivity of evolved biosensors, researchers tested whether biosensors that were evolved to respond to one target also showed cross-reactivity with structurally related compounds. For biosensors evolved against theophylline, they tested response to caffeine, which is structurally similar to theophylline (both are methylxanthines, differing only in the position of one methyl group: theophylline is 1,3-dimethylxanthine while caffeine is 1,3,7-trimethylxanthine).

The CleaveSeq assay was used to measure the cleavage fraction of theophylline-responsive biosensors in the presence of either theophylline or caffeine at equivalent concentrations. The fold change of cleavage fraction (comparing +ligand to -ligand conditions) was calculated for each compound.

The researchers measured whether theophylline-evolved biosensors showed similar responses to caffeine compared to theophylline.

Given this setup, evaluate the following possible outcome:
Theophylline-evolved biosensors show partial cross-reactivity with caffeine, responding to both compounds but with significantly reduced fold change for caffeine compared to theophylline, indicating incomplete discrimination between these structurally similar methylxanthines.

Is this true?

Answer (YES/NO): NO